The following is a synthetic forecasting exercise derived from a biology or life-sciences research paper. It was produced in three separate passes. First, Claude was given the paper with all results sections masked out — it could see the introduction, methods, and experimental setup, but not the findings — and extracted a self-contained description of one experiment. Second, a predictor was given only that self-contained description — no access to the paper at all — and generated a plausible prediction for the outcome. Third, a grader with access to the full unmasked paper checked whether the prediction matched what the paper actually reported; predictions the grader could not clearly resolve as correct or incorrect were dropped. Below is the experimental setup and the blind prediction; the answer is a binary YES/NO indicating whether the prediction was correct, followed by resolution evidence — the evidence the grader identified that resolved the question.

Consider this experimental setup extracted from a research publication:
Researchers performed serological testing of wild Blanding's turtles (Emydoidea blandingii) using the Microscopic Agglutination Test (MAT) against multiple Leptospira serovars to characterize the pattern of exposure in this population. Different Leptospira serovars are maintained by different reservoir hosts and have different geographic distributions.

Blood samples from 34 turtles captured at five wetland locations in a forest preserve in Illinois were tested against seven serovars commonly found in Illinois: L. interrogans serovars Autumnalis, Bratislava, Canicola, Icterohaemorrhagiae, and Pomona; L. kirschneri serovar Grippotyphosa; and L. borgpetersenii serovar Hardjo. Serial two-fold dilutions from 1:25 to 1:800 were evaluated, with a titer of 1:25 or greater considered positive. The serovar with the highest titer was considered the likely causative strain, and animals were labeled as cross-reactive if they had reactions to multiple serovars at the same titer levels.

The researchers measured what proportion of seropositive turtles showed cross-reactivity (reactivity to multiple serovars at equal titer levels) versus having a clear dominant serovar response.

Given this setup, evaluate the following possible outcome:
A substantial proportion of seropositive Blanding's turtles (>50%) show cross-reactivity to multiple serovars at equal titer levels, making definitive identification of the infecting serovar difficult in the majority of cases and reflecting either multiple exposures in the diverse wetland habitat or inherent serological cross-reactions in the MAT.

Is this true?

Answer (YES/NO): NO